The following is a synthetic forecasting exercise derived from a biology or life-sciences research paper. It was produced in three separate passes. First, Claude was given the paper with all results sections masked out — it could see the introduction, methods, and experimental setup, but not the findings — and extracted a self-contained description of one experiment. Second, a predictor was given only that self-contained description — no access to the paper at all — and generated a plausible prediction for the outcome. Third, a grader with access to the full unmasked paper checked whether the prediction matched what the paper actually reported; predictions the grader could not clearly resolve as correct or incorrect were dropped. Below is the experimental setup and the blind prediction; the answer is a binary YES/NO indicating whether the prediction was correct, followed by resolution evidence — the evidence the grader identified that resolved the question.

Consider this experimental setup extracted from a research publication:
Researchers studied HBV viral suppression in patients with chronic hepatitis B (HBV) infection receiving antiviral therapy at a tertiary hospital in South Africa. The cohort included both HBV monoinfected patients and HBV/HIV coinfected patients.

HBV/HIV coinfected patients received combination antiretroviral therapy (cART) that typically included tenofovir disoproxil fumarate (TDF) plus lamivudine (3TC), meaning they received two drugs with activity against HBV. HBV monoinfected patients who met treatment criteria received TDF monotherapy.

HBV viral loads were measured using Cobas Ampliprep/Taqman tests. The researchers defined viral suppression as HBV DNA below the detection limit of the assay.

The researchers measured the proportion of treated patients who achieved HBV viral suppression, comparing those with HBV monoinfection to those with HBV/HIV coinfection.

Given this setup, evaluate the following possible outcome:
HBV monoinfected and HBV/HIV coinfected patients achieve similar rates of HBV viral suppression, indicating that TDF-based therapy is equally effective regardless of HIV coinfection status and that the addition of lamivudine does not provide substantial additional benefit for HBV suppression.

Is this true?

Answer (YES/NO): NO